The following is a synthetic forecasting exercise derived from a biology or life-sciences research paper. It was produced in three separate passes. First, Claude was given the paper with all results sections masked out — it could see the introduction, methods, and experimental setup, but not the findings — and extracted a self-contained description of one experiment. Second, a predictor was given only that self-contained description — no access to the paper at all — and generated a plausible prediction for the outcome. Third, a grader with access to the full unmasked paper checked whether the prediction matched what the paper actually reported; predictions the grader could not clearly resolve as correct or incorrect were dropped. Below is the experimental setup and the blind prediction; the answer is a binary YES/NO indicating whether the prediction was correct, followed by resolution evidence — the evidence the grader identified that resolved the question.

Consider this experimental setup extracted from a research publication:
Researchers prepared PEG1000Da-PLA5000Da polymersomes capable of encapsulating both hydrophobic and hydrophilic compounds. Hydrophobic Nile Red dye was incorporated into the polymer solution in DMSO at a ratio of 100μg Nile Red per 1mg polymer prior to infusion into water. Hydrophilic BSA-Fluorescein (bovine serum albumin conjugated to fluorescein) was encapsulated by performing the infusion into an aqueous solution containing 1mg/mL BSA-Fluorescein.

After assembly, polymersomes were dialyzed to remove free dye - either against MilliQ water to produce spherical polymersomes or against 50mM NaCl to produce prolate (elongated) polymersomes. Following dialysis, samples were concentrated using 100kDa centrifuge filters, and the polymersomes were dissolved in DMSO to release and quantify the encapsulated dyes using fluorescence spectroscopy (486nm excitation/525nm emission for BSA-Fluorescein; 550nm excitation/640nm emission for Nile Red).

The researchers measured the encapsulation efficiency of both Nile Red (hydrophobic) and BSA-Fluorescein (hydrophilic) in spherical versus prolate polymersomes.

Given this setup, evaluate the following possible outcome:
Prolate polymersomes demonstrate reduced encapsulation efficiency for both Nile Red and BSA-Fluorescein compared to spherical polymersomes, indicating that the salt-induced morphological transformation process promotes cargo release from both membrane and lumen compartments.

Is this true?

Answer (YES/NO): NO